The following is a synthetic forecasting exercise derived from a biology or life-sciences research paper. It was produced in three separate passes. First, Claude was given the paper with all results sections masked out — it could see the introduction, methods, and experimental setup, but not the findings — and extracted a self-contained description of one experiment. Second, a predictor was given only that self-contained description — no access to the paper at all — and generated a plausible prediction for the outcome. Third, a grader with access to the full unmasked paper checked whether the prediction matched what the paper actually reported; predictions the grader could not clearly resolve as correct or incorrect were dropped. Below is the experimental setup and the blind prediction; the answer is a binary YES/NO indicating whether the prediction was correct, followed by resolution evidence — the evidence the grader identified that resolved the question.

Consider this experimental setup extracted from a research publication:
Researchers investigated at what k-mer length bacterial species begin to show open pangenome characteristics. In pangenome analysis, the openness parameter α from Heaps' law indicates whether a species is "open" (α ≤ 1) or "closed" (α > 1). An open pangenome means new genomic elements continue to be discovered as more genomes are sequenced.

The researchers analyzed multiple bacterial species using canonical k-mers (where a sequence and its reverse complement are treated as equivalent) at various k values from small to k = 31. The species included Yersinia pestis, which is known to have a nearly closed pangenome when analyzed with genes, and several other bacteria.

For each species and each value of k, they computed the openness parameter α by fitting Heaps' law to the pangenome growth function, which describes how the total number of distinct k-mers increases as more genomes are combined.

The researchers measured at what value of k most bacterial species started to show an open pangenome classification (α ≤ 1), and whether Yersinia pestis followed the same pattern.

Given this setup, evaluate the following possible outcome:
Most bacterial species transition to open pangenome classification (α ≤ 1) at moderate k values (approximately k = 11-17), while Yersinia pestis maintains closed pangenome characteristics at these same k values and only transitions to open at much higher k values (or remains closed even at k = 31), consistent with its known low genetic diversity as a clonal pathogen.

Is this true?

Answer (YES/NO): NO